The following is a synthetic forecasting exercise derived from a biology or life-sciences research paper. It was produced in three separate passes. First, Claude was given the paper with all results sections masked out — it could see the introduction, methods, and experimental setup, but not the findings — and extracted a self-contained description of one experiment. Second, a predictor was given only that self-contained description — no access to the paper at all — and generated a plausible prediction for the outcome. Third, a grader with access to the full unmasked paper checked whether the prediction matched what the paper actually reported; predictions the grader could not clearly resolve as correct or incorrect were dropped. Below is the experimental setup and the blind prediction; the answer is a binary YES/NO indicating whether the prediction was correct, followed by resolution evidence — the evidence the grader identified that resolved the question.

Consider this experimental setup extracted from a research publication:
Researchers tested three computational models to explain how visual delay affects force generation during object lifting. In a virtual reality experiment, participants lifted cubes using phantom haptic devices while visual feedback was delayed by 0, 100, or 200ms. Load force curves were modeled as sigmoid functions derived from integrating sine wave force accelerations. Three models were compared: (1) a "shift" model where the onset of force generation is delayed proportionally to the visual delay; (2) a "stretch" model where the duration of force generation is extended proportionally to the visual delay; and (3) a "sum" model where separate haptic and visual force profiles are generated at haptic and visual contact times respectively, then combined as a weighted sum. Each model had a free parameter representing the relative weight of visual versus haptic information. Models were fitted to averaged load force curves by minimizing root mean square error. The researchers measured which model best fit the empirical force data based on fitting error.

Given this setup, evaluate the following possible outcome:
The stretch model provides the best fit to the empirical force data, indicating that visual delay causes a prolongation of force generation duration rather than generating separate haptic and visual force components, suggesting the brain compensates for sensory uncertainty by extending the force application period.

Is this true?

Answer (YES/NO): NO